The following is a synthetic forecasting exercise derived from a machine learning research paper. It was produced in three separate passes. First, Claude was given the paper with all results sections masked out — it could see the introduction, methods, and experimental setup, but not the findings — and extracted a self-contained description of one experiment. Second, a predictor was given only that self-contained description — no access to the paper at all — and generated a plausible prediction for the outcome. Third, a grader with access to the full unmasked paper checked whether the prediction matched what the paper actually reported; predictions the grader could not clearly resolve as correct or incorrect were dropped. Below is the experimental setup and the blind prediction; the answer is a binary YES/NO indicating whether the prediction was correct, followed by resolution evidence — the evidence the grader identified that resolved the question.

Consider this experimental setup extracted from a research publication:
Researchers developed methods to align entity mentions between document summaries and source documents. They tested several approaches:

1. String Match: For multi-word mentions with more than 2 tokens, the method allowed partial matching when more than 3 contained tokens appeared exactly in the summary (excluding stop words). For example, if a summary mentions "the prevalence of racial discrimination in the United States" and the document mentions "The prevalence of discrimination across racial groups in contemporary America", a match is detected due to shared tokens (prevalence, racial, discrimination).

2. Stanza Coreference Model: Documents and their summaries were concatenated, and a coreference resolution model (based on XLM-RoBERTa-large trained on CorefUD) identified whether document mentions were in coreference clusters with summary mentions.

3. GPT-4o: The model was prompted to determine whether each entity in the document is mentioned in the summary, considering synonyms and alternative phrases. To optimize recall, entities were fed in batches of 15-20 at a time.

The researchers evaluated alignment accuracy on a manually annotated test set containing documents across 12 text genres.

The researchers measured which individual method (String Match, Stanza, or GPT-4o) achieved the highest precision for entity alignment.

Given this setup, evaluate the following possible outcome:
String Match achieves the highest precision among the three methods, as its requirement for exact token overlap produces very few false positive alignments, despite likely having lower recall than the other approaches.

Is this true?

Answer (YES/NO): YES